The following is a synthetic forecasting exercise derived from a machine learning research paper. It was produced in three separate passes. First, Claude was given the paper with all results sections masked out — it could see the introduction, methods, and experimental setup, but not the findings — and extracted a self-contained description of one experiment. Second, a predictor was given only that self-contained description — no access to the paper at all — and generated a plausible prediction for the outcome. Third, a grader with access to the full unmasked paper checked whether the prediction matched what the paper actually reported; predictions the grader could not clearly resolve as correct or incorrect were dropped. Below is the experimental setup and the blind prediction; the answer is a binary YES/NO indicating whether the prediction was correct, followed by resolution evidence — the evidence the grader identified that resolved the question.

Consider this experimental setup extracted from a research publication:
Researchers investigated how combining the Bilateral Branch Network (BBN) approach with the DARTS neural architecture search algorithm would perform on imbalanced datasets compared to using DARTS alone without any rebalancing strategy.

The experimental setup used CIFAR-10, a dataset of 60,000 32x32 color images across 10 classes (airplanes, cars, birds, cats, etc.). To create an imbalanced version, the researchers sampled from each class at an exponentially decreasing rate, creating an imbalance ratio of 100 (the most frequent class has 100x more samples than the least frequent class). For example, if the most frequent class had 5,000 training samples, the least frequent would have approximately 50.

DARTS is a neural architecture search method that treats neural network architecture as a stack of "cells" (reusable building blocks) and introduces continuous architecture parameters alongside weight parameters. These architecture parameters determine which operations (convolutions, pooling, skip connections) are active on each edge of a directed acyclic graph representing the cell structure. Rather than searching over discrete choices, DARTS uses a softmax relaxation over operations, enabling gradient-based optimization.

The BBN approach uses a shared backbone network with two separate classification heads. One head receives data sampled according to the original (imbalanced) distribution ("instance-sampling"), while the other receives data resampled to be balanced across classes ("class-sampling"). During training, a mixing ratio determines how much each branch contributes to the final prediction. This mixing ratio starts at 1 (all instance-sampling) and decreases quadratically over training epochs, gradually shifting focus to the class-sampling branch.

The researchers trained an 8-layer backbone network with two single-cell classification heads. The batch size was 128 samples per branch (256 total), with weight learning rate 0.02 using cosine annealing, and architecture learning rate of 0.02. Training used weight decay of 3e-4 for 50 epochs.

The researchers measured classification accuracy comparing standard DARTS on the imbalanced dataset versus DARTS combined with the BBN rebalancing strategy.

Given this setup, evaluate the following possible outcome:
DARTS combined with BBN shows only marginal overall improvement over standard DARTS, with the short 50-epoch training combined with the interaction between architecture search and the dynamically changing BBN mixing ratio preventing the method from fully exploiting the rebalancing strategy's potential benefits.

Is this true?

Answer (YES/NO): NO